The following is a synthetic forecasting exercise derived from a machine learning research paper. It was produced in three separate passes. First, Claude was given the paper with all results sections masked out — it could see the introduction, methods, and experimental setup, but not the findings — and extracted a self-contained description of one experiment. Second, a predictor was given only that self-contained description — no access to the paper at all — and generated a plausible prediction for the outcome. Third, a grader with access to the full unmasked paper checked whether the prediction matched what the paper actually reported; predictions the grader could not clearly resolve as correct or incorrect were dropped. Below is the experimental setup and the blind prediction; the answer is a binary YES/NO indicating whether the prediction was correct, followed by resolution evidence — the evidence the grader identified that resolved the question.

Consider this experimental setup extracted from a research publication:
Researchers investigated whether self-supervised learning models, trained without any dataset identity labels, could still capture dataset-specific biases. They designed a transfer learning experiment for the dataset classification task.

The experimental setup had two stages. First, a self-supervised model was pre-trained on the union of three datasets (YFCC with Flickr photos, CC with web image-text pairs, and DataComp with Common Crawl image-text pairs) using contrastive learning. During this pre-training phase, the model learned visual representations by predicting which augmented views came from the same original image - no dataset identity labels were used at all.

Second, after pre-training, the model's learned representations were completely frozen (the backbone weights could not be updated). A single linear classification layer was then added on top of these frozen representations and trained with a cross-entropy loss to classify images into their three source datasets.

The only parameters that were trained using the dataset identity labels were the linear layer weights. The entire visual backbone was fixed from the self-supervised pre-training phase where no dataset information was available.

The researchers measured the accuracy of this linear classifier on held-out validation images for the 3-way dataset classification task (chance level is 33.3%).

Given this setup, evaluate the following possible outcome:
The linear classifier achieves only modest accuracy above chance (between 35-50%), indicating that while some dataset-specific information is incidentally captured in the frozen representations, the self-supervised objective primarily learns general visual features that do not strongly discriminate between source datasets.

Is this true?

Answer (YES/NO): NO